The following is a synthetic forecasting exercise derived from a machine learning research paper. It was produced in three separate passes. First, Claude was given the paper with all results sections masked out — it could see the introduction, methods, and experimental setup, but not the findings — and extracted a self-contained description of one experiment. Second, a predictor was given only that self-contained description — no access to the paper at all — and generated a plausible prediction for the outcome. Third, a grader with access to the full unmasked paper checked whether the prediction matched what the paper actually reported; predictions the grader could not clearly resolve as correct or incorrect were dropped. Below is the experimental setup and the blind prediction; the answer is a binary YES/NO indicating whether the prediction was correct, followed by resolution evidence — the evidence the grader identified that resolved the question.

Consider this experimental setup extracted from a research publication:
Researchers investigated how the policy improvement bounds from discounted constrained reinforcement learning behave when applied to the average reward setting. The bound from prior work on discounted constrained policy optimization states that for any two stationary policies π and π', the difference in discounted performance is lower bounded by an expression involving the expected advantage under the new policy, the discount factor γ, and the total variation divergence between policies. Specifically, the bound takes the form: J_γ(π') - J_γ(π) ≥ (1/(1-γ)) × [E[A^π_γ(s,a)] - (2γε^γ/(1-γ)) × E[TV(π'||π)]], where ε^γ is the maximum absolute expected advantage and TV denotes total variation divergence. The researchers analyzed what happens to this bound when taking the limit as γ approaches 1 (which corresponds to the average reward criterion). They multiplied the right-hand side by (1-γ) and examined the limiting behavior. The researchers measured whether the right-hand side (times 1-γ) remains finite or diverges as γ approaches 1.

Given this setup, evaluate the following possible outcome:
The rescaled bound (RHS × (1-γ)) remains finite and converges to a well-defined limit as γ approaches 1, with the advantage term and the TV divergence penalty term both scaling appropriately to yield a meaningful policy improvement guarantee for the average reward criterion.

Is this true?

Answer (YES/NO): NO